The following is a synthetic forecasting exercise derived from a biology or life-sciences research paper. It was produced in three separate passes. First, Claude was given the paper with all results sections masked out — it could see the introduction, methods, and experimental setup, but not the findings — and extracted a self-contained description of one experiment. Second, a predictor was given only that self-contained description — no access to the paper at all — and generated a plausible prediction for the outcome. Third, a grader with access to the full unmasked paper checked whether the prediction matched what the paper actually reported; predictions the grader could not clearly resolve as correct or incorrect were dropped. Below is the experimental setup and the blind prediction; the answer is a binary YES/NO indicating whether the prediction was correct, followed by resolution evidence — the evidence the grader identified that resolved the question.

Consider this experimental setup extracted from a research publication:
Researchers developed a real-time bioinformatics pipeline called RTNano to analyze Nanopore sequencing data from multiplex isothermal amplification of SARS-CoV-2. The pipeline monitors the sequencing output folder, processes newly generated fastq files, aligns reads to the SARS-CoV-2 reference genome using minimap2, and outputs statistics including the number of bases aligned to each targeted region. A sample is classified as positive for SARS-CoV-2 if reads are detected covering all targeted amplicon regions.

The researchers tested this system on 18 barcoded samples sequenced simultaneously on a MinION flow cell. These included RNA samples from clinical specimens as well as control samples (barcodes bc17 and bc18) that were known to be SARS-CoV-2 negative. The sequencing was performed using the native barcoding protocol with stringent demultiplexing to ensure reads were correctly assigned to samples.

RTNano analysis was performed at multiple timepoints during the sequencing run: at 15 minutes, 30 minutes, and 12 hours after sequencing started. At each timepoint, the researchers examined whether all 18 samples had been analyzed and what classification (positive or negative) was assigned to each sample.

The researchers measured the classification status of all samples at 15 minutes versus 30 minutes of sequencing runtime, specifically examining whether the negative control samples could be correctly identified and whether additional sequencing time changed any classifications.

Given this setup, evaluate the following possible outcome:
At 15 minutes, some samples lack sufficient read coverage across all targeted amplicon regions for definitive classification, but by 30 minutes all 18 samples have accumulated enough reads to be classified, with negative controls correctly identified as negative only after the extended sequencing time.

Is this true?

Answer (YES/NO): NO